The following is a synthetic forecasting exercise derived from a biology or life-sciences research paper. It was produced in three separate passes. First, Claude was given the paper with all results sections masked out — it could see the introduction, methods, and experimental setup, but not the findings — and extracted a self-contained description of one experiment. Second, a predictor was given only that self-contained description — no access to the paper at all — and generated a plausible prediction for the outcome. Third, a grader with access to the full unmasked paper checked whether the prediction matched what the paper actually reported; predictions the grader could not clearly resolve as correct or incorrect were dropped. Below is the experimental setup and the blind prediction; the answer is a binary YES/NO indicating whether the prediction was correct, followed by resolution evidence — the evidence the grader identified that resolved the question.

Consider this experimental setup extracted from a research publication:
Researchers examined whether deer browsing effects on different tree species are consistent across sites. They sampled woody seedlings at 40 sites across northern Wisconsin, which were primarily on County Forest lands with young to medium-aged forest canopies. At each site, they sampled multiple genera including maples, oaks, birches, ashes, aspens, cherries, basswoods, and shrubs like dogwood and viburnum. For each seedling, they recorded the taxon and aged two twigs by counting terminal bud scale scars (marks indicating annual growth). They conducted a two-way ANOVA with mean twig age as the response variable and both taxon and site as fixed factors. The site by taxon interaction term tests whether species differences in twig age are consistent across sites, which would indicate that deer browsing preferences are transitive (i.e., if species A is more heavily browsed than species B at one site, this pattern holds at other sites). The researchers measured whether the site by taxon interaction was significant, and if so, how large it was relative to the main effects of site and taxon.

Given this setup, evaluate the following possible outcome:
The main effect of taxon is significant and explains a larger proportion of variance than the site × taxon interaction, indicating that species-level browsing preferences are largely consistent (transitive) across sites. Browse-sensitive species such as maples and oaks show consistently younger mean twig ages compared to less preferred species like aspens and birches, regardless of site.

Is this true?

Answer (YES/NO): NO